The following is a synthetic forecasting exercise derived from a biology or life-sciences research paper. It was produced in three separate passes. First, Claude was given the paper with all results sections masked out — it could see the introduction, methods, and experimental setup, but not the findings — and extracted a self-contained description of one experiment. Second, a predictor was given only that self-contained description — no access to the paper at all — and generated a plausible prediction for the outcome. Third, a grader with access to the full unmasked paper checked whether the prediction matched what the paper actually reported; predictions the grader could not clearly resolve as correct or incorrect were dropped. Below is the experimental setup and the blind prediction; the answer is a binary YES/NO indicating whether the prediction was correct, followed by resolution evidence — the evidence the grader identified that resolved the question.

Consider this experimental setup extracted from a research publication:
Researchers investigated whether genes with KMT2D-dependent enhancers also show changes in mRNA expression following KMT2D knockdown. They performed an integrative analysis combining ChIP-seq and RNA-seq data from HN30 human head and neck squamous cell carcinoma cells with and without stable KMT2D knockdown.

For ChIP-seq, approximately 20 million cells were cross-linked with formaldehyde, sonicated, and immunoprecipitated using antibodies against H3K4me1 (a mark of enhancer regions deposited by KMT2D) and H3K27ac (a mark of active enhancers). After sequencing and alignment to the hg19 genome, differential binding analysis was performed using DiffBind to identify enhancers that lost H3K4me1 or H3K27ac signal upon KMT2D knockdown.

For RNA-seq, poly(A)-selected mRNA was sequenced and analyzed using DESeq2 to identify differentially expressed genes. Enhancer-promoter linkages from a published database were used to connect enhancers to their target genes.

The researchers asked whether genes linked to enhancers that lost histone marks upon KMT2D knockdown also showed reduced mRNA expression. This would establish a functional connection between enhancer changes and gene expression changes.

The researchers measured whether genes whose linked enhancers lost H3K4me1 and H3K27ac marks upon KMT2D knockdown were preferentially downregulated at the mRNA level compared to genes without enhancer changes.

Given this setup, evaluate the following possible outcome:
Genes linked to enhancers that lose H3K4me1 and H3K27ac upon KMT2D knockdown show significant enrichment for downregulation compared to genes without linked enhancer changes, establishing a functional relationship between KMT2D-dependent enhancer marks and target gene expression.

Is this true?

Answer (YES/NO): YES